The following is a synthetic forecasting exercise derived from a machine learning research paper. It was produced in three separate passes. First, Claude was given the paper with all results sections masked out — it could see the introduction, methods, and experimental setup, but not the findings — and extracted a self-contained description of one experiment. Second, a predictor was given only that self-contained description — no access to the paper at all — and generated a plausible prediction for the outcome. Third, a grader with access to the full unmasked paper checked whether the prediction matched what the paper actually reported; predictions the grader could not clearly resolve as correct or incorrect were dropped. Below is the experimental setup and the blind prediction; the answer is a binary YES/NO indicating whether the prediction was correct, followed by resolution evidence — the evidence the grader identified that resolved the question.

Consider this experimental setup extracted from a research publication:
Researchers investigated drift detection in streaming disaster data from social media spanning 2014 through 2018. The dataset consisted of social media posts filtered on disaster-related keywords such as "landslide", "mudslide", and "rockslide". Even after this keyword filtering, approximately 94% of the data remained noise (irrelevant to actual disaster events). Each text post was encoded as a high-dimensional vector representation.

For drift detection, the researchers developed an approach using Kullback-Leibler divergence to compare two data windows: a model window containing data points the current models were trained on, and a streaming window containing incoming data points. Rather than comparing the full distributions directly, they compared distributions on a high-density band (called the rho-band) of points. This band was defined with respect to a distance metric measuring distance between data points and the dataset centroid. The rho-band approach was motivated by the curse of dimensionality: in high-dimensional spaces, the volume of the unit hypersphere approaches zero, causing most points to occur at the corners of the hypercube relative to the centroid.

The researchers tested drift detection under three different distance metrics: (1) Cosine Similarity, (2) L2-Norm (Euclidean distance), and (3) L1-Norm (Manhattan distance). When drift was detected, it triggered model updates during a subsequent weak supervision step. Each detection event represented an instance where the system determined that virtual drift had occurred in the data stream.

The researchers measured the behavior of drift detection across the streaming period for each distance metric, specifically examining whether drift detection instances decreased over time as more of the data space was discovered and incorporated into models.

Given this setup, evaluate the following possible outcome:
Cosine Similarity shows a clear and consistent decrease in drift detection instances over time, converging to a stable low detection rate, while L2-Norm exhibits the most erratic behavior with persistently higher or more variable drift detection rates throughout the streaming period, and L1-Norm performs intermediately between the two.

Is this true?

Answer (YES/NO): NO